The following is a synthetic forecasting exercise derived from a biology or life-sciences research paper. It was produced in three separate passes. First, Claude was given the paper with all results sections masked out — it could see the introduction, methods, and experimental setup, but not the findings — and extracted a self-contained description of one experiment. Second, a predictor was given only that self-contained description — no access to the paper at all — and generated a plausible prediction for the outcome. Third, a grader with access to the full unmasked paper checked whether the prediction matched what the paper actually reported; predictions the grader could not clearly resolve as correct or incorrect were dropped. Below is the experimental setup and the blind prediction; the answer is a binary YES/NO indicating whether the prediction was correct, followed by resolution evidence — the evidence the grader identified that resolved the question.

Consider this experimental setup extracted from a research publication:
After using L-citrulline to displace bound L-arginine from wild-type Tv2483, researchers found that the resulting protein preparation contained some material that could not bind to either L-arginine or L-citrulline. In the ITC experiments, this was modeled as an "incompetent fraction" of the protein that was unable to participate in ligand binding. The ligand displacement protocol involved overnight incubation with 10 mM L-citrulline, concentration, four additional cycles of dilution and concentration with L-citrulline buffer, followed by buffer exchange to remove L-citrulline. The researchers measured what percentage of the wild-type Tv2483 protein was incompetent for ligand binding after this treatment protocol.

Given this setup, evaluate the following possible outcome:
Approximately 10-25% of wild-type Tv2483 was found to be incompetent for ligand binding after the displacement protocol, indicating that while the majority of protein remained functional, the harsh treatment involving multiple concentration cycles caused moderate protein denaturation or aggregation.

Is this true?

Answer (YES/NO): NO